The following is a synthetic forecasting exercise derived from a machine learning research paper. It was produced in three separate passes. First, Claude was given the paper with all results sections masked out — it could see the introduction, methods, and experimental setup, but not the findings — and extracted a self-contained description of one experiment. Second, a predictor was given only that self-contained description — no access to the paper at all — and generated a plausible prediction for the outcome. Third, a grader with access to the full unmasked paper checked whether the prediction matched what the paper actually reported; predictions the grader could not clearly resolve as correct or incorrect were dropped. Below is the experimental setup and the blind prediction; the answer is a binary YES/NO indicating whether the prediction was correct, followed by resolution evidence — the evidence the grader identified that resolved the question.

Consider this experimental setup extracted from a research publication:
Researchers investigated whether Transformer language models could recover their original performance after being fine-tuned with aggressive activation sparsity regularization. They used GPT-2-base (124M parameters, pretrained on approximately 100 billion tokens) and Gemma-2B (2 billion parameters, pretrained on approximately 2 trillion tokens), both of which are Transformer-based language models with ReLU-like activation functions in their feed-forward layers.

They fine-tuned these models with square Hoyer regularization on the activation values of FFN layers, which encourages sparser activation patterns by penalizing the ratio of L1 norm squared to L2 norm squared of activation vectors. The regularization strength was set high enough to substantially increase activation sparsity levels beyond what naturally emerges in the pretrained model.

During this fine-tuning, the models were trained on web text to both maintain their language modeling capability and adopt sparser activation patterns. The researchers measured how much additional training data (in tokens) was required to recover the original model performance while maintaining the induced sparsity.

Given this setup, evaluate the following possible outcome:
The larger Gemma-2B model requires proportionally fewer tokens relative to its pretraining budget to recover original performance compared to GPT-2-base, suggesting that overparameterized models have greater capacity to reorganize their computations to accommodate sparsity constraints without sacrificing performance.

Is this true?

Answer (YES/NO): NO